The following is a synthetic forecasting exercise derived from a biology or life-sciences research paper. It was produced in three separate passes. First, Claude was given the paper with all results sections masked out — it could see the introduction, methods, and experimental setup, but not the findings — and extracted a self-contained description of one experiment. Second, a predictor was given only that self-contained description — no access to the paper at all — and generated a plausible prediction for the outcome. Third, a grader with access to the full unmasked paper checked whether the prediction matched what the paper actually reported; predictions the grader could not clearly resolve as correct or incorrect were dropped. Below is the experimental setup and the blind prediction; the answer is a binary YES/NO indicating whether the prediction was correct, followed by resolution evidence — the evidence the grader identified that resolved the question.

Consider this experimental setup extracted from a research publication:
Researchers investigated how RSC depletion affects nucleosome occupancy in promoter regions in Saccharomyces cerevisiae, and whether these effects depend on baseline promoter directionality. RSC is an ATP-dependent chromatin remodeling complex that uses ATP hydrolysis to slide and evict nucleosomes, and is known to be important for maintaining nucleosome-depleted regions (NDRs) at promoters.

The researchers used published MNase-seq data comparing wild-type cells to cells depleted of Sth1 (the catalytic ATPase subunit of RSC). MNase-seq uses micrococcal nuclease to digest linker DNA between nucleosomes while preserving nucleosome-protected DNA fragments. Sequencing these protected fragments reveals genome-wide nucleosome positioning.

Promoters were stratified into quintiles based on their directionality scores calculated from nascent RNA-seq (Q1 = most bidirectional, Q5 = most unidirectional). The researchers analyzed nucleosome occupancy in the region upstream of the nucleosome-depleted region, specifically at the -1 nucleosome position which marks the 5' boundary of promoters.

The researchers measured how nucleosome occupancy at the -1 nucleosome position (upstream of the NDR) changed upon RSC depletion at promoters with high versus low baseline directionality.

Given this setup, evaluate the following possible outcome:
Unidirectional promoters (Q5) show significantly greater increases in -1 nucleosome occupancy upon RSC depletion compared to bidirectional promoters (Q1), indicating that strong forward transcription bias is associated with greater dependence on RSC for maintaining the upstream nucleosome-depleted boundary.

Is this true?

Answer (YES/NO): NO